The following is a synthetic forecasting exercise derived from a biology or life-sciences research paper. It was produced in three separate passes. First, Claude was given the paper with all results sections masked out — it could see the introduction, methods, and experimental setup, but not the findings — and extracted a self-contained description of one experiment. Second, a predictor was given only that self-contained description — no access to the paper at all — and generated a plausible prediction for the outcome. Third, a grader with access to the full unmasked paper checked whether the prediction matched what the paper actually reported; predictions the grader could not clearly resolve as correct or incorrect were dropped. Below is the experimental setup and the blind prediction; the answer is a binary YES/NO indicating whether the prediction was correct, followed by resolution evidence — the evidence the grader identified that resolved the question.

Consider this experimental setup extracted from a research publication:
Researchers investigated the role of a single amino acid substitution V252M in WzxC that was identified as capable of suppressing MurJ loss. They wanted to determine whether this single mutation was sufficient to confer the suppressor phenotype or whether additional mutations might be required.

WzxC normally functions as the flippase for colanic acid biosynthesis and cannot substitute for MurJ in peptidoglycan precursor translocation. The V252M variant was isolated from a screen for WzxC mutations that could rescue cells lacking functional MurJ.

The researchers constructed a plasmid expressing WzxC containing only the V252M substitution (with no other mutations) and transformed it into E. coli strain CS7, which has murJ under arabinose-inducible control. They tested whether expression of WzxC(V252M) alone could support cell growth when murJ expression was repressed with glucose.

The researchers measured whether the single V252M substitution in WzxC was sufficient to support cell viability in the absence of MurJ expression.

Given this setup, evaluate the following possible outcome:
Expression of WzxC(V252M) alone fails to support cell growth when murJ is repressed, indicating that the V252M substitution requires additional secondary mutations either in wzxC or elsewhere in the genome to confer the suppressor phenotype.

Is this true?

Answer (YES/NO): NO